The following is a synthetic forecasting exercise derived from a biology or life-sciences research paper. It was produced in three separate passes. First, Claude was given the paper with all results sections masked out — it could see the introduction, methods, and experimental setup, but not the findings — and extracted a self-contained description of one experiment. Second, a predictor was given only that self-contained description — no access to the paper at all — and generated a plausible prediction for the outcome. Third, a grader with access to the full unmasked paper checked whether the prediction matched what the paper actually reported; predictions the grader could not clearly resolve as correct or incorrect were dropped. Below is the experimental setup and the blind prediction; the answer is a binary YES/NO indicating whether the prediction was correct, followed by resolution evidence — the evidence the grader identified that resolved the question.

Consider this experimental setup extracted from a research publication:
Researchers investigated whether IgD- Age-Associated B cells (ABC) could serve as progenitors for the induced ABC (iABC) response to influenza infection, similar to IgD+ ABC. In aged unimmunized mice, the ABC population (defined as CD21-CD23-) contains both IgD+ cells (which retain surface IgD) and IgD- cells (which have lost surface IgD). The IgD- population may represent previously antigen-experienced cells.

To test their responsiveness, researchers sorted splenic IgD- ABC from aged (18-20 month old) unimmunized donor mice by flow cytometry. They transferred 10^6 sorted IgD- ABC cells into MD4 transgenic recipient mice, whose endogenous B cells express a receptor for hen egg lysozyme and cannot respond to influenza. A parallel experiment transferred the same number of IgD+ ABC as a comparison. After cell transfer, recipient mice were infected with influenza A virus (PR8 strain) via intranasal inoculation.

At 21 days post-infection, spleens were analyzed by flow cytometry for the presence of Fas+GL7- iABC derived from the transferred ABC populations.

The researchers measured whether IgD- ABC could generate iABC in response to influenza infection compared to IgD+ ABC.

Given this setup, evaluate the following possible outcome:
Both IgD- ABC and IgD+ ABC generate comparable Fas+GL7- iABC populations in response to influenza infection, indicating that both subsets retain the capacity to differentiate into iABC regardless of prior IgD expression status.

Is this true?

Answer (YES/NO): NO